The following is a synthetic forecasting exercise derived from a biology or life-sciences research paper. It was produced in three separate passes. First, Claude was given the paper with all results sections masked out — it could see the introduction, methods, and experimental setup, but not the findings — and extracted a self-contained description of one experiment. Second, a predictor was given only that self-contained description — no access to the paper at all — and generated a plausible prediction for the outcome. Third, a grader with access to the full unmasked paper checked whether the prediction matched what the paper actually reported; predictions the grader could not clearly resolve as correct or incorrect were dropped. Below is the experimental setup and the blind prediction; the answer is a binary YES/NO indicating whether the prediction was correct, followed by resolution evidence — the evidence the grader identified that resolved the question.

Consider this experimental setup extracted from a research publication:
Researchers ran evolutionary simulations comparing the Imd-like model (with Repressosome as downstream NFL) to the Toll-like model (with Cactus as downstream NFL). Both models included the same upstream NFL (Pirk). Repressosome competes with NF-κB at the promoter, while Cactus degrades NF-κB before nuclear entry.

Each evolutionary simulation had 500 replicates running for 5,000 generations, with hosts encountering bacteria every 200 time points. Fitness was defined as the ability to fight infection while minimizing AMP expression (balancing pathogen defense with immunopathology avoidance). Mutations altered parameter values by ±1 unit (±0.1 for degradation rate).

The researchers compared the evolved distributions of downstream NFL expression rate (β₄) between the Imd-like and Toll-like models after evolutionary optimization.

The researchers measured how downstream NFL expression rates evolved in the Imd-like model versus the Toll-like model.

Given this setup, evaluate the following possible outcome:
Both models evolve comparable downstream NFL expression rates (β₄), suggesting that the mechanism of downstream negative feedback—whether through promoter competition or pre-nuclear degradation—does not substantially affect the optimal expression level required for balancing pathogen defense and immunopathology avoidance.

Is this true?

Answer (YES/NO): NO